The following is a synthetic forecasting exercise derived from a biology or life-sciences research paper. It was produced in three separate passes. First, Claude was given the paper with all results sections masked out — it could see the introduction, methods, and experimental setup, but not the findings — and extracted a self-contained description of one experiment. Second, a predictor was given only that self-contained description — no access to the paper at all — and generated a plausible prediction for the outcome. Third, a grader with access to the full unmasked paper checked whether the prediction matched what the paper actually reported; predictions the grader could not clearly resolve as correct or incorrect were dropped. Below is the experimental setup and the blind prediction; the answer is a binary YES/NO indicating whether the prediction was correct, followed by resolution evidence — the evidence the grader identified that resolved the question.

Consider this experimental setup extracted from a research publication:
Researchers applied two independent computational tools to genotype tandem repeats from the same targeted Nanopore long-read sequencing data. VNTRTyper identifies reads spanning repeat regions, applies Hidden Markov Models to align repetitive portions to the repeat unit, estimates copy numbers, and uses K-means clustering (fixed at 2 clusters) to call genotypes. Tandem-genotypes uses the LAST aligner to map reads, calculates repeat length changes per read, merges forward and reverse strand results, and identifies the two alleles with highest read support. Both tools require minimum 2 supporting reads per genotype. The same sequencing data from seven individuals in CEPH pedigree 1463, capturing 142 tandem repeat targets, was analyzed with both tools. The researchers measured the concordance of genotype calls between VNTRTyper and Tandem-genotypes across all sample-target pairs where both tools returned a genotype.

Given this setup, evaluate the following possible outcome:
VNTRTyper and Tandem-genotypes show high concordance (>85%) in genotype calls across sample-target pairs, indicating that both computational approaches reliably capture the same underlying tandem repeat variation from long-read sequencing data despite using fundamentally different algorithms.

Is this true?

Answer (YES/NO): YES